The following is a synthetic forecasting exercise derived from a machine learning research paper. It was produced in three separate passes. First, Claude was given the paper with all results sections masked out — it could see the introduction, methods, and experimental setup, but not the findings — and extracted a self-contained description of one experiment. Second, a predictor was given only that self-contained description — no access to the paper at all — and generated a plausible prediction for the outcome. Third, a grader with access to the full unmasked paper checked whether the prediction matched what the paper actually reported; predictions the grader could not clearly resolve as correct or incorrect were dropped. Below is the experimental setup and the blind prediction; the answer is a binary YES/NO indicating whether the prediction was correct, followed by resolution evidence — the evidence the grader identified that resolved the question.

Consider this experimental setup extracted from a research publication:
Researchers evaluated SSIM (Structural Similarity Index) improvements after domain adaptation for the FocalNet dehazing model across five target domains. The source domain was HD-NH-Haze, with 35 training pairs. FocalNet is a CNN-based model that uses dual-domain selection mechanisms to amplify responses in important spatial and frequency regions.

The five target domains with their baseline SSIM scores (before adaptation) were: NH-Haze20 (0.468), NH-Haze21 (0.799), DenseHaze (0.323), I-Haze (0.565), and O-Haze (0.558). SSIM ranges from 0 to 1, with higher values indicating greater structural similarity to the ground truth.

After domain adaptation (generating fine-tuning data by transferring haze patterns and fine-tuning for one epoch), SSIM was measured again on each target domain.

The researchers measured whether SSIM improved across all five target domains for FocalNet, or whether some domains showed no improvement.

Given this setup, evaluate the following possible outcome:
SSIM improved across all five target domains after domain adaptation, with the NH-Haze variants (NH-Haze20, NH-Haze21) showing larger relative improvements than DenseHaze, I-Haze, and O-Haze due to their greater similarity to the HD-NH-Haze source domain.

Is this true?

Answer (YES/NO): NO